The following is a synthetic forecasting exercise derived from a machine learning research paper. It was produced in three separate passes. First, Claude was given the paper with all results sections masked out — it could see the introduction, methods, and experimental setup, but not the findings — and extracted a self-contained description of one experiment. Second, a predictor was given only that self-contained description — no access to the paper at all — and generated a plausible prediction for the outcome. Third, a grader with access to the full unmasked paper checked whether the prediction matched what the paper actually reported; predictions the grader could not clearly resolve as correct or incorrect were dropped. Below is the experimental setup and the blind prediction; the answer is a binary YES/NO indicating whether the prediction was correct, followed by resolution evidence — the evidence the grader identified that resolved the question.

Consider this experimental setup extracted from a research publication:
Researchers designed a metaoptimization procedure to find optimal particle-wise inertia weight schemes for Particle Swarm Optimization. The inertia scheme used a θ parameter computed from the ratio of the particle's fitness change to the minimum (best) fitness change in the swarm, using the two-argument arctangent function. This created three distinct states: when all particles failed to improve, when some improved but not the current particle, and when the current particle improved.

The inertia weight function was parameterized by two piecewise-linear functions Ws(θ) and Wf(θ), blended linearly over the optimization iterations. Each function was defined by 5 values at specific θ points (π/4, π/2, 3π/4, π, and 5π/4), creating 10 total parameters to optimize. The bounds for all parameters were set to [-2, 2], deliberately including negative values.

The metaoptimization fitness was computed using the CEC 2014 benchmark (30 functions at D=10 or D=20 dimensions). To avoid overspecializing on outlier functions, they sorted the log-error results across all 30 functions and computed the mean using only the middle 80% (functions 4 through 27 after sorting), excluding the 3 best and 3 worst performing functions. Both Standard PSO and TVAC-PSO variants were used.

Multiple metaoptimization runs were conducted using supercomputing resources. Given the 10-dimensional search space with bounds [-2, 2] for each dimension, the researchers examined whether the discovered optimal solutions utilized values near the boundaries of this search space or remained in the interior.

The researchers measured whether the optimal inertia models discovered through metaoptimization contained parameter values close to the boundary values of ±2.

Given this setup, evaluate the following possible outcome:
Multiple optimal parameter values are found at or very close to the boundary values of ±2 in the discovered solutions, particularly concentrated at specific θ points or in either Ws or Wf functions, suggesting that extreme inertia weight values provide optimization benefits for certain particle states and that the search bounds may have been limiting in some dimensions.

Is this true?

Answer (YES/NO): YES